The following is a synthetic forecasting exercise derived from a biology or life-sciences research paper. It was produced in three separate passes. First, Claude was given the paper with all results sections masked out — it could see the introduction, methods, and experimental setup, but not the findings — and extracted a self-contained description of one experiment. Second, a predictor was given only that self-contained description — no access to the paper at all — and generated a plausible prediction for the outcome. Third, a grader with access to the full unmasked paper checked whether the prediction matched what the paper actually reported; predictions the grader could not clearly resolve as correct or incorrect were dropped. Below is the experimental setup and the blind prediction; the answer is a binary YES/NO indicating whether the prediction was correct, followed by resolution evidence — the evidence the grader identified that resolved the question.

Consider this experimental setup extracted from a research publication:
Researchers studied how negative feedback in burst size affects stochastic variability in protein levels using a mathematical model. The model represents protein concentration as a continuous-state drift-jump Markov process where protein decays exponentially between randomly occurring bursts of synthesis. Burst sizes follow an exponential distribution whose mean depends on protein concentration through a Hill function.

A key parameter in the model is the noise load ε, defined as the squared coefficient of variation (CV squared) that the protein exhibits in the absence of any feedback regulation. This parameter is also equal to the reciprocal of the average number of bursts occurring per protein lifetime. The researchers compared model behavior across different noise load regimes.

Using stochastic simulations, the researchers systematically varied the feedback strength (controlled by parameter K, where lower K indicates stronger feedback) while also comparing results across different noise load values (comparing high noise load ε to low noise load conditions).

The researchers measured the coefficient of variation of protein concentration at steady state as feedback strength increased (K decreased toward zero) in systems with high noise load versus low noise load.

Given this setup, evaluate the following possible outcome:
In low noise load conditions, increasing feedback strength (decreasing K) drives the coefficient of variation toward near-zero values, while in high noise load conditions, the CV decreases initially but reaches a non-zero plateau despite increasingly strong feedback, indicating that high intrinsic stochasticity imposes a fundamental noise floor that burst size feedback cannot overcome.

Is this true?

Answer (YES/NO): NO